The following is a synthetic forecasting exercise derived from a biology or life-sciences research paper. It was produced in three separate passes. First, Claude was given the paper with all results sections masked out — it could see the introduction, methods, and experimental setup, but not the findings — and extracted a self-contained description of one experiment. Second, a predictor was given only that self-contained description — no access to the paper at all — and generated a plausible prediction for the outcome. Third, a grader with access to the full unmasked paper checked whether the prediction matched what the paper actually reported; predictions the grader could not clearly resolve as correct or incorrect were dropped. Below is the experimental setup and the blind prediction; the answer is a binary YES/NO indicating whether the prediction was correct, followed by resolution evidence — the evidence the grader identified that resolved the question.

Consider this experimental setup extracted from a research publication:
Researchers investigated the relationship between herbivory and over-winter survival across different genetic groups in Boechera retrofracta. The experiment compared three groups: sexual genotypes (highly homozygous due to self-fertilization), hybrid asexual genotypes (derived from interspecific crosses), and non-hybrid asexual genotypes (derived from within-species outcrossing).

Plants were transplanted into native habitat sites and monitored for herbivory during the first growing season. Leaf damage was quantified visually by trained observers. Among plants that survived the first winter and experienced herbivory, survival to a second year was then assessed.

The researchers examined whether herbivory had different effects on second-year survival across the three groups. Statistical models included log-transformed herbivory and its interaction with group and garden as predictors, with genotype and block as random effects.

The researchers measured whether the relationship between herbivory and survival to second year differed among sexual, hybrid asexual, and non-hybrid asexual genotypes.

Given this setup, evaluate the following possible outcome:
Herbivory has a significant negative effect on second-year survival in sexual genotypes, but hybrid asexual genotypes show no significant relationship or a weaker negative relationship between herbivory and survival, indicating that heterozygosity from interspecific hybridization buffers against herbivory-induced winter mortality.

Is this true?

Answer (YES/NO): NO